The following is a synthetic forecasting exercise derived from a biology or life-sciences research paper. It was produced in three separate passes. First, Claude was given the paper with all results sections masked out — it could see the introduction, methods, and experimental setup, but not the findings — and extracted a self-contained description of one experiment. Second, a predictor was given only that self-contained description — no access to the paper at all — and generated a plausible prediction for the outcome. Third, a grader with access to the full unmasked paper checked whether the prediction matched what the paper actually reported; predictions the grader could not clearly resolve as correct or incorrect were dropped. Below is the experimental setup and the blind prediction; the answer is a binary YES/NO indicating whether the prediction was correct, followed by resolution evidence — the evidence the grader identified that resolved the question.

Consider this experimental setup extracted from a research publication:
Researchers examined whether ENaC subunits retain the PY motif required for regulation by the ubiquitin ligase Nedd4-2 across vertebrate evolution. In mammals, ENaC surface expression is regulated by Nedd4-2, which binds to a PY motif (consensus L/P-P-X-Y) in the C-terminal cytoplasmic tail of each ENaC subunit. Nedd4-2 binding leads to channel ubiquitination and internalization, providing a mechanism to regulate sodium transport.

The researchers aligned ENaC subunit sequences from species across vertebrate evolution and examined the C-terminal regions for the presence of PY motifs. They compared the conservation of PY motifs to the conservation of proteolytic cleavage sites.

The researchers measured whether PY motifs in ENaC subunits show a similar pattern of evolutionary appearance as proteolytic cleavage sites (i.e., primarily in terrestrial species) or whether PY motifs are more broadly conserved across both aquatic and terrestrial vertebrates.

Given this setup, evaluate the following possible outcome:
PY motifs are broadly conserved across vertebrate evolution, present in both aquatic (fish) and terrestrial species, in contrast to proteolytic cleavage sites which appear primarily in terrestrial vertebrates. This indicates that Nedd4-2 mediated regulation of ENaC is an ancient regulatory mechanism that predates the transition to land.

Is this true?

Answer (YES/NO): YES